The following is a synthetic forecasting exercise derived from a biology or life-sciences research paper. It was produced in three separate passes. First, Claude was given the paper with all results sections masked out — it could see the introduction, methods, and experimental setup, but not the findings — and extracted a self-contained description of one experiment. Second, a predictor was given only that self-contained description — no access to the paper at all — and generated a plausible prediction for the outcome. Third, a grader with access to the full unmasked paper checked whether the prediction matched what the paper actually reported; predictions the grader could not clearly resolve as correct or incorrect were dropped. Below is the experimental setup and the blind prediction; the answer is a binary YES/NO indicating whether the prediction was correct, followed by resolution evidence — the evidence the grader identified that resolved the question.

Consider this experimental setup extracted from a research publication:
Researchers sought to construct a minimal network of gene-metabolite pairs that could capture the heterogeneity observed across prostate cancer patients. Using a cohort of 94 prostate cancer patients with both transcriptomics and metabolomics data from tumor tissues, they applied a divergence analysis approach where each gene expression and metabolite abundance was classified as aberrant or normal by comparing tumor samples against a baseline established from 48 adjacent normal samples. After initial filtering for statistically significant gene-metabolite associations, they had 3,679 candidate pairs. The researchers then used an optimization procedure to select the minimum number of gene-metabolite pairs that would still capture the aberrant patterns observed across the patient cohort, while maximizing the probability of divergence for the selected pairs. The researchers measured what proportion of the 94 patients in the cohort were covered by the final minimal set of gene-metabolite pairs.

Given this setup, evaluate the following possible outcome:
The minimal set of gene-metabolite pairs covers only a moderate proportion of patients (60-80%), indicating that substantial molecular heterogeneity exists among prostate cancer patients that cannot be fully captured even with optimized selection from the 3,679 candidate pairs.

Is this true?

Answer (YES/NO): NO